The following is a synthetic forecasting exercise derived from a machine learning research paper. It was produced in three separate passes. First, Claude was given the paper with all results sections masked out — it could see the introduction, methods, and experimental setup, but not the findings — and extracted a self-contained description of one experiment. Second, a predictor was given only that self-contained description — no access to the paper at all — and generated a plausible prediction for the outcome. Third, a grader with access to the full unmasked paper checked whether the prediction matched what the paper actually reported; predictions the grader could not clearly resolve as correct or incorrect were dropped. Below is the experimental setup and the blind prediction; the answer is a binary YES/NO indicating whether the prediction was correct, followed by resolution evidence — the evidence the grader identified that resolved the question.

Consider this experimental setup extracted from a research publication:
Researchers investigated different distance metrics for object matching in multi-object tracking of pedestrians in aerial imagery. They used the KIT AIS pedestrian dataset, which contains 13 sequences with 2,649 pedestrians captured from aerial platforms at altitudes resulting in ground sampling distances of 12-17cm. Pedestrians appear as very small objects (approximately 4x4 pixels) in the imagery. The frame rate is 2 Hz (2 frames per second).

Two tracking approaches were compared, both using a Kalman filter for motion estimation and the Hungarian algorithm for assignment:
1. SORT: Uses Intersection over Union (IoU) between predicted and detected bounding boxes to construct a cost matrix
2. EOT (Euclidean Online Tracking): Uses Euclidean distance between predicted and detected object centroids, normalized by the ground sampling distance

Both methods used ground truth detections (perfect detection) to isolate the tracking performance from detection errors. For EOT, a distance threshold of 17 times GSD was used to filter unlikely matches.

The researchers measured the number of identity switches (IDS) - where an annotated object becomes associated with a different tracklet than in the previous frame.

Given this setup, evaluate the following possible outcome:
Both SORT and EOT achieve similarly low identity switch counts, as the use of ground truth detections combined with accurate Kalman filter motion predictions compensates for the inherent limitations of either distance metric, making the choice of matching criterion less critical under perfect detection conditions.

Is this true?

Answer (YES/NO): NO